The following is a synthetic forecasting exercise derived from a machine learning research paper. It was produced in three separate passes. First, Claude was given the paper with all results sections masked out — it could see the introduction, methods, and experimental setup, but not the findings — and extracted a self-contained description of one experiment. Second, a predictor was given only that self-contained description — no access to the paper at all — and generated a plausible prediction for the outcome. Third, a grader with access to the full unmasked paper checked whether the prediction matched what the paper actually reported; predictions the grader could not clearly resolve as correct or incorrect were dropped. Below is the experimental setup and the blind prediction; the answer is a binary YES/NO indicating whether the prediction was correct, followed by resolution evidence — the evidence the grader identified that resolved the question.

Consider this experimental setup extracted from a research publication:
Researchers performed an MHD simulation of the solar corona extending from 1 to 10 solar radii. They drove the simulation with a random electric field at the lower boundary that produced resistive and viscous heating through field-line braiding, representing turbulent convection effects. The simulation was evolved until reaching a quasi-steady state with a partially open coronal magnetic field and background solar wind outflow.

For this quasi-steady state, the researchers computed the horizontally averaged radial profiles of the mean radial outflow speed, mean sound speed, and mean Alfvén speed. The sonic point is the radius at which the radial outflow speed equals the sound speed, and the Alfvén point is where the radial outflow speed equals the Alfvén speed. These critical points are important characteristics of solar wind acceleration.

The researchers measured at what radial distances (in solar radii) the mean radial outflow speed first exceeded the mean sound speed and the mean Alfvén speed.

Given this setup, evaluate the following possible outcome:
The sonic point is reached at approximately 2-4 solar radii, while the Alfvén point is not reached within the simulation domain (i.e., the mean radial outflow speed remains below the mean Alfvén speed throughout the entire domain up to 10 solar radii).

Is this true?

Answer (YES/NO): NO